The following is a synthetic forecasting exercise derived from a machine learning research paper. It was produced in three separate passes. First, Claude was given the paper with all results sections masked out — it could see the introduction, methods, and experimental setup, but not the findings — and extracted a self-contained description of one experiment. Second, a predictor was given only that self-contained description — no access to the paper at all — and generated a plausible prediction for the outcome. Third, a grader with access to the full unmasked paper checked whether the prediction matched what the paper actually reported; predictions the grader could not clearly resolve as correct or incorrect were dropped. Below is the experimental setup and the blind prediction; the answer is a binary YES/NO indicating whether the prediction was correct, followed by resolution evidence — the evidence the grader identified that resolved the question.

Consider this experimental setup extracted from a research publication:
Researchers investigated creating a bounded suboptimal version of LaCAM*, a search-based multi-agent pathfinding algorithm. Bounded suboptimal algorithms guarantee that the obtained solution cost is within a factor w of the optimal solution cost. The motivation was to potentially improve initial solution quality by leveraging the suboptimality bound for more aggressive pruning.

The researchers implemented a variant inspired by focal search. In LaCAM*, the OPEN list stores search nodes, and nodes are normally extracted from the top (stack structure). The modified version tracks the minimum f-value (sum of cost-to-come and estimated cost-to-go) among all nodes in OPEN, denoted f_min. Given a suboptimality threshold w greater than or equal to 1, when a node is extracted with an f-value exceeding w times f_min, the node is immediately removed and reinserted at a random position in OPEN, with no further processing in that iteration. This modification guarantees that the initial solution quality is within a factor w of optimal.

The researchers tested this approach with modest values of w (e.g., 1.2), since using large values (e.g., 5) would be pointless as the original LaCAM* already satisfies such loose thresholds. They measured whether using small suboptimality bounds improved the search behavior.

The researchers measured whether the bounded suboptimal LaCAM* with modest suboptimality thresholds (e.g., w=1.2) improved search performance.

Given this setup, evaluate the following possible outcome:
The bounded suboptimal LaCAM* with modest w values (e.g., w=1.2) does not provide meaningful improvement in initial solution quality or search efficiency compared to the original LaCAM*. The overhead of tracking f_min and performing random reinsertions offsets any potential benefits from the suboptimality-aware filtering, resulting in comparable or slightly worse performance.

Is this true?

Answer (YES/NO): NO